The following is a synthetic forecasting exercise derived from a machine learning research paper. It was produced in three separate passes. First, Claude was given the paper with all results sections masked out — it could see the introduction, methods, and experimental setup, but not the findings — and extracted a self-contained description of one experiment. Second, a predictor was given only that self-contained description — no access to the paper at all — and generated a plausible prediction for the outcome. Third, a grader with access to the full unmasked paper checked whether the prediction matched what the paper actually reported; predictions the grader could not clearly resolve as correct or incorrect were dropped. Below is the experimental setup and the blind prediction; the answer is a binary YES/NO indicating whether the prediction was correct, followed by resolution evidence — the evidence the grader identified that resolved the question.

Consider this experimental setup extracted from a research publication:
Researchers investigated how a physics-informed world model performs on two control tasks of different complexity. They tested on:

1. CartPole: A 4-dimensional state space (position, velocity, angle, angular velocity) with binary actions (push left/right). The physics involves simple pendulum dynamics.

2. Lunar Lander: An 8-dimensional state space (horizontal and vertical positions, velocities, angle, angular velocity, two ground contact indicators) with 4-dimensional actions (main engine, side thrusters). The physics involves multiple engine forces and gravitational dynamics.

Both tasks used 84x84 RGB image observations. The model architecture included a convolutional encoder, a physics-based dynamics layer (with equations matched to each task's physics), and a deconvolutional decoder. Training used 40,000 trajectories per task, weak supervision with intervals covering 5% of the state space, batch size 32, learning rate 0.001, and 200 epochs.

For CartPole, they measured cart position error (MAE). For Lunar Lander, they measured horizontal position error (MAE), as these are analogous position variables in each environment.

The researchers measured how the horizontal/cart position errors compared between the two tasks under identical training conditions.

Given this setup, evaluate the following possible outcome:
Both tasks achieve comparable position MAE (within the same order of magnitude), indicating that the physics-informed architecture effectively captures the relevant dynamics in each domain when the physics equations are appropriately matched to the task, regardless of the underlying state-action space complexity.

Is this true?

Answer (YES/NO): NO